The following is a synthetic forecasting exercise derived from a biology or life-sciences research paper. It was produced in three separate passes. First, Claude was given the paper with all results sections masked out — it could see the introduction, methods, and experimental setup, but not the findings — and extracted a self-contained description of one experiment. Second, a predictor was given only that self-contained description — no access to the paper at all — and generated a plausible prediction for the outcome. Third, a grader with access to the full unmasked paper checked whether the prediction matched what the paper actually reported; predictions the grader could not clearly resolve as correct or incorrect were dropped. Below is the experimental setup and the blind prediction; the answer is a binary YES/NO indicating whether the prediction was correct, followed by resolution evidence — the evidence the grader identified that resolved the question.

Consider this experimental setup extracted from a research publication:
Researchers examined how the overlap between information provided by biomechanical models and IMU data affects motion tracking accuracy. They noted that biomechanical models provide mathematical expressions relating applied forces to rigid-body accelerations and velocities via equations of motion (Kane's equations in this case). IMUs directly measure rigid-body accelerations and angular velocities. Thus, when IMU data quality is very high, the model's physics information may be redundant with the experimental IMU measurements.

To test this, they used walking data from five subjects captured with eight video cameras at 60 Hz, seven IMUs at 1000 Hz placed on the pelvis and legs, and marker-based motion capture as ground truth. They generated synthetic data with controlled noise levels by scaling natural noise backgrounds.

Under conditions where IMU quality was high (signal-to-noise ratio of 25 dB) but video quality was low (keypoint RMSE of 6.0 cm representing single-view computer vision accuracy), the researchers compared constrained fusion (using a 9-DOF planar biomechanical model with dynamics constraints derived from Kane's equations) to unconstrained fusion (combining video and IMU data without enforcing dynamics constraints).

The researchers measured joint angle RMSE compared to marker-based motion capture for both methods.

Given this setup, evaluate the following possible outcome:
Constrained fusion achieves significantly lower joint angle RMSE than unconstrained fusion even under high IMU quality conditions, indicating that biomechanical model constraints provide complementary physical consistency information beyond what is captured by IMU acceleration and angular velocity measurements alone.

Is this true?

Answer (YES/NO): NO